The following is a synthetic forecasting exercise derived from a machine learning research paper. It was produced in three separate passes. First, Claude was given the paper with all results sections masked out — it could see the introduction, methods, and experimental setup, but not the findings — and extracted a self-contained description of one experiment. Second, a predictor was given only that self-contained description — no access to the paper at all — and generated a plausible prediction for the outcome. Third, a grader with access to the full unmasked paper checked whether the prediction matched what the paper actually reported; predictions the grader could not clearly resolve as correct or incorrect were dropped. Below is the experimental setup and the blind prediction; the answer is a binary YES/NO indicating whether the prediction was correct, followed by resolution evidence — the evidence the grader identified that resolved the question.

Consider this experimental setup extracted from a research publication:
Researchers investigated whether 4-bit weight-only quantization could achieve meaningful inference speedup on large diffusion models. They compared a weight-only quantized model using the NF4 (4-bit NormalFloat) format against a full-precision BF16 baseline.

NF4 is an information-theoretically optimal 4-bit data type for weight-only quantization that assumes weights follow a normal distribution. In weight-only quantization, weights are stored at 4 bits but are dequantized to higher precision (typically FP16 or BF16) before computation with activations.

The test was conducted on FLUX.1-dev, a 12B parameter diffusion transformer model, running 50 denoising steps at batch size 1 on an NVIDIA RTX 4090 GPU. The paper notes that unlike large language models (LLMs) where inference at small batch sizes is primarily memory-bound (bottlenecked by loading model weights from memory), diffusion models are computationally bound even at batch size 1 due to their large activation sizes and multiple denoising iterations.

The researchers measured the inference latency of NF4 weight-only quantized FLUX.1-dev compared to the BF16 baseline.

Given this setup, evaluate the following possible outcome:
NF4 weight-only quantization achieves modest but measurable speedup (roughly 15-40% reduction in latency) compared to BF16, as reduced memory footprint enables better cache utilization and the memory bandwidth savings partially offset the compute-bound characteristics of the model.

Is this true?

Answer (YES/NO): NO